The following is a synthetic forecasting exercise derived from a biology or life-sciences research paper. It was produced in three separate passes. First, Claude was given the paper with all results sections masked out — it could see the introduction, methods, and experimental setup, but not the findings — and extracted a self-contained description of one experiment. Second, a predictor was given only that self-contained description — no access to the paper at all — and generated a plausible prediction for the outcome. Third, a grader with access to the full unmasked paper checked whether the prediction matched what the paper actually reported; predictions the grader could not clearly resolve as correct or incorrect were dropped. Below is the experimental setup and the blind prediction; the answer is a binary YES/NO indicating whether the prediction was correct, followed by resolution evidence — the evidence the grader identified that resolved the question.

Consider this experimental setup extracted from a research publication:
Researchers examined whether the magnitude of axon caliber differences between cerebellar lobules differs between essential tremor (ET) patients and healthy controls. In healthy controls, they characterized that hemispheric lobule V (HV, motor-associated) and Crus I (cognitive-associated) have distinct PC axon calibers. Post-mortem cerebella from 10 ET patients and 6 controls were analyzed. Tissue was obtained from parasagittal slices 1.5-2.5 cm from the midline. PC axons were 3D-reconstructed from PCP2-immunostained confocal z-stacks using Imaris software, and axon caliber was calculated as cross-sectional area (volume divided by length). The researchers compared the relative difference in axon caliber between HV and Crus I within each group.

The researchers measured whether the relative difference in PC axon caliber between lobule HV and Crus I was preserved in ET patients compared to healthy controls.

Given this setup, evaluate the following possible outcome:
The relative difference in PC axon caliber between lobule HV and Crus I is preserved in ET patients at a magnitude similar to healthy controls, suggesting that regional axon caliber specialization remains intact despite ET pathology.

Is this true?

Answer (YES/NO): NO